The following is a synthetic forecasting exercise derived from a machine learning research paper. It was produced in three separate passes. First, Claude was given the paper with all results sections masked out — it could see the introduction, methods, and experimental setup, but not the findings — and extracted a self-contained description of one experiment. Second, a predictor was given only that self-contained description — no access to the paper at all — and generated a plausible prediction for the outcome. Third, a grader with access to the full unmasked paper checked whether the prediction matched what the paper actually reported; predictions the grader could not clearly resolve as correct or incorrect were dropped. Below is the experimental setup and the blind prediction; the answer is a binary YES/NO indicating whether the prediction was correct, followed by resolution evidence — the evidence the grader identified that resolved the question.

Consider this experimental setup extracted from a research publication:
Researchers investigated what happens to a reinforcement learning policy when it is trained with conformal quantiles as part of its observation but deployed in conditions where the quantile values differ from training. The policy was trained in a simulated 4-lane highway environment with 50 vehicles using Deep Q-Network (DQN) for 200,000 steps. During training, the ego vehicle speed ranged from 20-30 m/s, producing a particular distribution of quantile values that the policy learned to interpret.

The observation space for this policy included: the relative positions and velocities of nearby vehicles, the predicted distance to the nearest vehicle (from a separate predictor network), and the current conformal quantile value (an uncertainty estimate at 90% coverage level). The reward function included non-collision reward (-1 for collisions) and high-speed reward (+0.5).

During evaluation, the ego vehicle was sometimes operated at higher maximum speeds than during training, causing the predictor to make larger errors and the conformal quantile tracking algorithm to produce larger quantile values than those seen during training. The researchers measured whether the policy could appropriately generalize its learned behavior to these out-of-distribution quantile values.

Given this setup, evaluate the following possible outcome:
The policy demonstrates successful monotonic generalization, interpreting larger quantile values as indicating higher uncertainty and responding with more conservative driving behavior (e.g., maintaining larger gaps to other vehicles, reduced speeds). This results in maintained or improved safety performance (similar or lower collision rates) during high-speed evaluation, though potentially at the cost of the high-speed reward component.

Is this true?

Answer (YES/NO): NO